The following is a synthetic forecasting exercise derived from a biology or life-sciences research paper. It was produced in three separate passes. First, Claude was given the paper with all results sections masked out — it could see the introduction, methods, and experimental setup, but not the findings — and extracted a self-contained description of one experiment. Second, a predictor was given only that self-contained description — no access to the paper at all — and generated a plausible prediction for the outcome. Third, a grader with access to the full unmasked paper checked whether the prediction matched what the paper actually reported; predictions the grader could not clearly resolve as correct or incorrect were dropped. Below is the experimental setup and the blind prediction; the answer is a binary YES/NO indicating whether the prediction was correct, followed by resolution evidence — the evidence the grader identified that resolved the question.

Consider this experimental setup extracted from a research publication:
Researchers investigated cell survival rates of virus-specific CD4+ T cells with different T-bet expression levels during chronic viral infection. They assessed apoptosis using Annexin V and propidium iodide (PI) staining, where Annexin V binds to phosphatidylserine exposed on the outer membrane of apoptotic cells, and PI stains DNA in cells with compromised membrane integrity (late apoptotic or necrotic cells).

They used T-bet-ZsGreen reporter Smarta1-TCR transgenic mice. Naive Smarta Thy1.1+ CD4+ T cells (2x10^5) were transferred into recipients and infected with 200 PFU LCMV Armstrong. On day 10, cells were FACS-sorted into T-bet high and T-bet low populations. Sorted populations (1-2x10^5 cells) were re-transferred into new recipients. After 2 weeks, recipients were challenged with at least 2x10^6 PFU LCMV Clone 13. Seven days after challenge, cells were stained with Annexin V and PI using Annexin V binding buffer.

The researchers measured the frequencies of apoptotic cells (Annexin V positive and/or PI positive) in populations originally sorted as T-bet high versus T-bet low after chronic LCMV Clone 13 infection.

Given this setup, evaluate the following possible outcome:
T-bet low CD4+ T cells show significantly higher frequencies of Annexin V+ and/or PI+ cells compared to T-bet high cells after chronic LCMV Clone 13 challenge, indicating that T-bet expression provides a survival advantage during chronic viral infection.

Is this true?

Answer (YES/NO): NO